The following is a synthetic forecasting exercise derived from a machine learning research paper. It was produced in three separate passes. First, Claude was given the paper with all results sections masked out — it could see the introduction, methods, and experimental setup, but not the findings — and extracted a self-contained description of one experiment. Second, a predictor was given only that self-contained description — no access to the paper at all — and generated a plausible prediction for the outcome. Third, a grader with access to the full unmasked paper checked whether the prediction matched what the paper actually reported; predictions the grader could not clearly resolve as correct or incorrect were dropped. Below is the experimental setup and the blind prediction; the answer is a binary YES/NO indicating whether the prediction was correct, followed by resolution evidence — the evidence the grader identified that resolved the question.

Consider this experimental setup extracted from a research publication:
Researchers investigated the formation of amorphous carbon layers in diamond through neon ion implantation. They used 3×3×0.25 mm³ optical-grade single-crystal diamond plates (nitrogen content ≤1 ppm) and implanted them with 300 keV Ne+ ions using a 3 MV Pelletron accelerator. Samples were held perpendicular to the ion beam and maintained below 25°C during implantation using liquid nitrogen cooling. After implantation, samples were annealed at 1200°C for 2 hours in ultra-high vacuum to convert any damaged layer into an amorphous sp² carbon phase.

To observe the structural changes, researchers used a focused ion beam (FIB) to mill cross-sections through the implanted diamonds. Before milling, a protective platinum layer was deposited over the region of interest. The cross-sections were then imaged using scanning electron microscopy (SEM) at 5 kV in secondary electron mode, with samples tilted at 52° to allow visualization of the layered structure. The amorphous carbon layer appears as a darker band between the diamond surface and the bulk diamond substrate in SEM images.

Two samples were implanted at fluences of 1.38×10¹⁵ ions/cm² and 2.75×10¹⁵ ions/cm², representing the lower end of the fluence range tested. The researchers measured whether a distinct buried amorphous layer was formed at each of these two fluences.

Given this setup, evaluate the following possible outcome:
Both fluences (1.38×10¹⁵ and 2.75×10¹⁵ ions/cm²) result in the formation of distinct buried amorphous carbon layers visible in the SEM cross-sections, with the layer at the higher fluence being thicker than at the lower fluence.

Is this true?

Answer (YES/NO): NO